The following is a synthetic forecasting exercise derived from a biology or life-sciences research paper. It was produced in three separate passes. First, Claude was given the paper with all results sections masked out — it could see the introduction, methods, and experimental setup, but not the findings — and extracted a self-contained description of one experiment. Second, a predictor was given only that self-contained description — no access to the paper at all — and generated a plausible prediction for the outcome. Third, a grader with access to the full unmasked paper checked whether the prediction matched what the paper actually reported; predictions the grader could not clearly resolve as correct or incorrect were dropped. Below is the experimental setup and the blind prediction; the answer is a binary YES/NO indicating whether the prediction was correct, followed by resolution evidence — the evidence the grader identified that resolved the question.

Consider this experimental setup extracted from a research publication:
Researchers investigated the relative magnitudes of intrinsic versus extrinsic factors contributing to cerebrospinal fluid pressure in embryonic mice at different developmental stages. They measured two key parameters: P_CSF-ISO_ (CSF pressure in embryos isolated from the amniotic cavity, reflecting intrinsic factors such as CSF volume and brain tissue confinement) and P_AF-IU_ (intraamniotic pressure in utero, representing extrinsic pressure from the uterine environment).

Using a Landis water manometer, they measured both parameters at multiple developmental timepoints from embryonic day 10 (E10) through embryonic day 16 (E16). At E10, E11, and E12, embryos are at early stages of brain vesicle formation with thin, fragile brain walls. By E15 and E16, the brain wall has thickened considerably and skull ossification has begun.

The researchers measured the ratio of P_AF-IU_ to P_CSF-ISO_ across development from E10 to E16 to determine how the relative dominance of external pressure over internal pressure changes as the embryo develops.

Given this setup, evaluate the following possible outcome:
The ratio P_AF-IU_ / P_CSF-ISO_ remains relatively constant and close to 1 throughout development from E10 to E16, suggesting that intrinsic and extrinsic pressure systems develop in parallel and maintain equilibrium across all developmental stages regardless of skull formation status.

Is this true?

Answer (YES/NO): NO